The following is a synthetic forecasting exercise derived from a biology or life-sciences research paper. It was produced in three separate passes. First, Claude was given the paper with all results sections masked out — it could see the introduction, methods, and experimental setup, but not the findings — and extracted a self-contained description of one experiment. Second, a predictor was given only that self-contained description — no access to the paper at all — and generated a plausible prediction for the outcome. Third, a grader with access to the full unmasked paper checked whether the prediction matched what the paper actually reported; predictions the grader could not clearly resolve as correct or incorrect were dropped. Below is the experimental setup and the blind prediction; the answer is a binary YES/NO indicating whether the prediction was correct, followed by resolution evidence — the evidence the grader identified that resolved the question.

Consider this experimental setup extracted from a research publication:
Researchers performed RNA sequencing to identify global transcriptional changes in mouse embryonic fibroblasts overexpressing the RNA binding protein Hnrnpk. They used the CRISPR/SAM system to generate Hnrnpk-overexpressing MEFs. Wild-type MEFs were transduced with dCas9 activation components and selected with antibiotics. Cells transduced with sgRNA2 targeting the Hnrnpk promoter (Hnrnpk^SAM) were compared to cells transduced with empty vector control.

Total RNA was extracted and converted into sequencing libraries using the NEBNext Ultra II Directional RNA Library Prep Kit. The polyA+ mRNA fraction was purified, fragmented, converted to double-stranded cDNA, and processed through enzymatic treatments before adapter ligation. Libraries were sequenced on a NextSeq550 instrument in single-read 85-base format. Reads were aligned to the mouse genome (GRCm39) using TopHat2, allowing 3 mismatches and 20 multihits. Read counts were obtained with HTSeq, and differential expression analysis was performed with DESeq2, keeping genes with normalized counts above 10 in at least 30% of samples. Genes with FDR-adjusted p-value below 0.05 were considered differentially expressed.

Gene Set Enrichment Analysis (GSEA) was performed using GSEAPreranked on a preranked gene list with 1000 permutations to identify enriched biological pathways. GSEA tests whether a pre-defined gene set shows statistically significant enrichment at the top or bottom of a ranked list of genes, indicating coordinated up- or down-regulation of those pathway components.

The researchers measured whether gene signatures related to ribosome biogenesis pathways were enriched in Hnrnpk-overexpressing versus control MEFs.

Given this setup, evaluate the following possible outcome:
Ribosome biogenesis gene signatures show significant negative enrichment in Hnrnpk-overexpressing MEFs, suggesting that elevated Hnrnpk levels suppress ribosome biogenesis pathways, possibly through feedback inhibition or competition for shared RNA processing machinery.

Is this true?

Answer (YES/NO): NO